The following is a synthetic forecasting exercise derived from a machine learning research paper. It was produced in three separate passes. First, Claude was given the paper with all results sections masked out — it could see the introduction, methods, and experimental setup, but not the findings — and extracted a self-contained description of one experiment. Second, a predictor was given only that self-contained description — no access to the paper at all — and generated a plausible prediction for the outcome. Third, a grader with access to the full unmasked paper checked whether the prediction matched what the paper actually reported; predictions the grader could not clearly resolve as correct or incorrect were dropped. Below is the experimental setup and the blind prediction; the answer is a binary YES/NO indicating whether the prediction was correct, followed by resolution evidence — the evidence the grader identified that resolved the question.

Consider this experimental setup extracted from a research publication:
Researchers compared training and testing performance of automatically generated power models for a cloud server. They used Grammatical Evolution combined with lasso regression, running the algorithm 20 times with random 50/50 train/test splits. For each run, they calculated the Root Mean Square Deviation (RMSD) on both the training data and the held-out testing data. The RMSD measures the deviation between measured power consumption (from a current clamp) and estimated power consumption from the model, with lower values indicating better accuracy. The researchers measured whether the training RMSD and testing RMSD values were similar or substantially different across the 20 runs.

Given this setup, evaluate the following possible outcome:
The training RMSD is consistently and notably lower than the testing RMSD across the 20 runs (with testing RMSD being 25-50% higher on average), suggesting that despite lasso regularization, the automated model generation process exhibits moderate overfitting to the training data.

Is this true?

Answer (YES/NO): NO